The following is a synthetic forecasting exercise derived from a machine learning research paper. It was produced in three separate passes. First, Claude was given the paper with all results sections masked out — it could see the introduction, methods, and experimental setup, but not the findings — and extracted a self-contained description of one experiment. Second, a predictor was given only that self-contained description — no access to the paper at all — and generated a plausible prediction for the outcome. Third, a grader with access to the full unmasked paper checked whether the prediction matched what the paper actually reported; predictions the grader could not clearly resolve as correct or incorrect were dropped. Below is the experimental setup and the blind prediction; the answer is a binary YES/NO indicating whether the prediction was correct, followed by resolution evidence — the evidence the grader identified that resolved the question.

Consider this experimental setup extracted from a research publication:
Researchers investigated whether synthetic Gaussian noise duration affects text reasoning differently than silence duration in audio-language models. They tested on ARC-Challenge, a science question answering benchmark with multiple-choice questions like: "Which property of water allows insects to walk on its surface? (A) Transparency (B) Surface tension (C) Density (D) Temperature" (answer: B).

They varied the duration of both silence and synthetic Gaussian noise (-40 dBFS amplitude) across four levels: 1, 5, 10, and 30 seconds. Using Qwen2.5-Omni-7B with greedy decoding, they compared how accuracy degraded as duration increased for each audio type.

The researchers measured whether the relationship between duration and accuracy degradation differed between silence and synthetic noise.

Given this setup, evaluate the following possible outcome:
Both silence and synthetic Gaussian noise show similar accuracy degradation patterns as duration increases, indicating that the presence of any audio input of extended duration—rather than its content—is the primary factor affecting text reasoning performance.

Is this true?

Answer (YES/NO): YES